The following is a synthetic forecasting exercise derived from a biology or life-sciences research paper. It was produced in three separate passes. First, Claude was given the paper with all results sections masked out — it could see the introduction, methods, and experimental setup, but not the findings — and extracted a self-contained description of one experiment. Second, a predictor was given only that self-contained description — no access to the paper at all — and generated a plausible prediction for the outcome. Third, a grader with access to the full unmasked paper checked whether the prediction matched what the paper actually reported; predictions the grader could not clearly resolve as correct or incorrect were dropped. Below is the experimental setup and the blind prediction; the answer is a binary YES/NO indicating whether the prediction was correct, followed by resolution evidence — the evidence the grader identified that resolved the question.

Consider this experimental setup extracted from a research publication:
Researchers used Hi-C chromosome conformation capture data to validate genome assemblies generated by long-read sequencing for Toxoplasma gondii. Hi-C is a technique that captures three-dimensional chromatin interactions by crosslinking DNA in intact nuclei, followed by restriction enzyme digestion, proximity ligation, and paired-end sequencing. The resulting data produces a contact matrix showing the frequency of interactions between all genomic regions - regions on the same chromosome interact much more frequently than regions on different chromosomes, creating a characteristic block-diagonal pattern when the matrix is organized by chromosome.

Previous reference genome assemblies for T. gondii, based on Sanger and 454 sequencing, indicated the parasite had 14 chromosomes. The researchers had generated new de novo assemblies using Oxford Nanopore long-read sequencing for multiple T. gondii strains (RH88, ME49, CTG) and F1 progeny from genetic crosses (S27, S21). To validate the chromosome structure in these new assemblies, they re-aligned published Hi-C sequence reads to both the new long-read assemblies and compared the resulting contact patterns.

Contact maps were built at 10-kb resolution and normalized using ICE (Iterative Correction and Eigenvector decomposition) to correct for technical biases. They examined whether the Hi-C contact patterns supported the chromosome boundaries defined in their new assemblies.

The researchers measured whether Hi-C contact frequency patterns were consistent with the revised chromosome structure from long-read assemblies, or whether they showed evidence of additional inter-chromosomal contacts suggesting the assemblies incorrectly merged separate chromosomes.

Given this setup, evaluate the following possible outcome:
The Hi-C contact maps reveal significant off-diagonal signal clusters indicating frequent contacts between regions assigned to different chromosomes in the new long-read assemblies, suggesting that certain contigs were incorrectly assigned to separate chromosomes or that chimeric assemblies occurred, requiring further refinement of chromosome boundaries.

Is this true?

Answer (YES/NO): NO